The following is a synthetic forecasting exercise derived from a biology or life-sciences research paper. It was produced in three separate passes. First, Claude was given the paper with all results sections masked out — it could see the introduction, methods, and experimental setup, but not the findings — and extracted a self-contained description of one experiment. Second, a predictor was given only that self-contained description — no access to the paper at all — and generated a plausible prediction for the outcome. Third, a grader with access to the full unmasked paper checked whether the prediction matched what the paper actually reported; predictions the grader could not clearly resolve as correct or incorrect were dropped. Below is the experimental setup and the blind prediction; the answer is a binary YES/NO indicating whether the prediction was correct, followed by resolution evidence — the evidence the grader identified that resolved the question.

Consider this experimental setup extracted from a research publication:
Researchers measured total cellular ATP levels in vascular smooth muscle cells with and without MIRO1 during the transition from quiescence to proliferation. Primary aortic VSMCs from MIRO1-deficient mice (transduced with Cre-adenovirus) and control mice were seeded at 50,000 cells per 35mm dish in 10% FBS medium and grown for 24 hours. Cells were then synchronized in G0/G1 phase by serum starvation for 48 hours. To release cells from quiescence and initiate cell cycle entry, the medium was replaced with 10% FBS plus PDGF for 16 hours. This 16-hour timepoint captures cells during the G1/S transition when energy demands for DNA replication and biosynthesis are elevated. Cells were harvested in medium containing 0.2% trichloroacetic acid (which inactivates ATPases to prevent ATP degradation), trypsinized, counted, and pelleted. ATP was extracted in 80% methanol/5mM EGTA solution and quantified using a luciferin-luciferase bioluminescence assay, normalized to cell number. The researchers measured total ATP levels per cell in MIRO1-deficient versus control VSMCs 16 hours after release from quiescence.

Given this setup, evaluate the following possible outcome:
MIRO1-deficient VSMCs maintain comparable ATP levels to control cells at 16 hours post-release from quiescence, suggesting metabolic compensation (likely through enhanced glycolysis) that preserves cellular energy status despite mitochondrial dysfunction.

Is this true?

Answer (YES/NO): NO